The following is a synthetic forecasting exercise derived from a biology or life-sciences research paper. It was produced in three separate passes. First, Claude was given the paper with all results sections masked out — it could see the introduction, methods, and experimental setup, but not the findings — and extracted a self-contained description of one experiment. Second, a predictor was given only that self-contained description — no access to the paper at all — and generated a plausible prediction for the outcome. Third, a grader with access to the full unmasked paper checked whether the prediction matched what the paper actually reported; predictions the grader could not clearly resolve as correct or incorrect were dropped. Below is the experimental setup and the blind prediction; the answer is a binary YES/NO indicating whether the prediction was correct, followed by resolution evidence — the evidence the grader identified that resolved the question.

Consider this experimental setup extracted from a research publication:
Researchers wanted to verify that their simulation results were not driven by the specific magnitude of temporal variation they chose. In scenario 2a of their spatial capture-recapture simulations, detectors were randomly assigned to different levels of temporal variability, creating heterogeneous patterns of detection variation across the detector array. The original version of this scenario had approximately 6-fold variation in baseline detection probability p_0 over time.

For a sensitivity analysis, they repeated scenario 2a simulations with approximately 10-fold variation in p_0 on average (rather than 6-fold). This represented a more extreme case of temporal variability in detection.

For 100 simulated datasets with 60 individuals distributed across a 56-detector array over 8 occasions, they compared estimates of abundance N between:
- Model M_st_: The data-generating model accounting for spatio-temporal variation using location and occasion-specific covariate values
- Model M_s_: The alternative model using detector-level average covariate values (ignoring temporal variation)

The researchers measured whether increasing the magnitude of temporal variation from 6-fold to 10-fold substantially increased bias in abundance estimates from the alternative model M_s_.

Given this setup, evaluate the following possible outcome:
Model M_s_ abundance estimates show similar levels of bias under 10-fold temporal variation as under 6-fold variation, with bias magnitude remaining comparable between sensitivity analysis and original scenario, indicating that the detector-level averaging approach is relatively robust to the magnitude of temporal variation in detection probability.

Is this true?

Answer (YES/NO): YES